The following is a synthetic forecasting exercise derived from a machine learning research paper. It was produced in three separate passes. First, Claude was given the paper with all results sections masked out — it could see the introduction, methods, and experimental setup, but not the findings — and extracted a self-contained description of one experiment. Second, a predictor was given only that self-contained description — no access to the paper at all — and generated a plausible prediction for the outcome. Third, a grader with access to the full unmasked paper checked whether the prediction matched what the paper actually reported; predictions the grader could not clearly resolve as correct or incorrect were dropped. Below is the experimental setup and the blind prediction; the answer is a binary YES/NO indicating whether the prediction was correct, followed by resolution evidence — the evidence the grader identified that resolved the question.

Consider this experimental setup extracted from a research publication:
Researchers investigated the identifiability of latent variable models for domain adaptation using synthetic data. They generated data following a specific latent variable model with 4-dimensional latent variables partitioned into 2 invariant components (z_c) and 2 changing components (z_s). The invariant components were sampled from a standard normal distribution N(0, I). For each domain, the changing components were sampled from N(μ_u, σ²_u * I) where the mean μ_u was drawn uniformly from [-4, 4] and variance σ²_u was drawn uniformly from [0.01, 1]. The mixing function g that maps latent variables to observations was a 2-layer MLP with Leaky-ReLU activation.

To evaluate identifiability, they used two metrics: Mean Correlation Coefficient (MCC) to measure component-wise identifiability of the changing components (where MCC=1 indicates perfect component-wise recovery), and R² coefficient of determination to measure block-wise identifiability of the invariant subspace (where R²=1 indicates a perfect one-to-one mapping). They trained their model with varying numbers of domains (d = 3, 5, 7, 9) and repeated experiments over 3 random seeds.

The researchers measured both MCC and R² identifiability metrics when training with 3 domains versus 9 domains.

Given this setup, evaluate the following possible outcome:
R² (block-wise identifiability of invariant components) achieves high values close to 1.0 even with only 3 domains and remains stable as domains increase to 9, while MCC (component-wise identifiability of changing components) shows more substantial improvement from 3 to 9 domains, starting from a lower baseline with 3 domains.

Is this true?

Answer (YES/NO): NO